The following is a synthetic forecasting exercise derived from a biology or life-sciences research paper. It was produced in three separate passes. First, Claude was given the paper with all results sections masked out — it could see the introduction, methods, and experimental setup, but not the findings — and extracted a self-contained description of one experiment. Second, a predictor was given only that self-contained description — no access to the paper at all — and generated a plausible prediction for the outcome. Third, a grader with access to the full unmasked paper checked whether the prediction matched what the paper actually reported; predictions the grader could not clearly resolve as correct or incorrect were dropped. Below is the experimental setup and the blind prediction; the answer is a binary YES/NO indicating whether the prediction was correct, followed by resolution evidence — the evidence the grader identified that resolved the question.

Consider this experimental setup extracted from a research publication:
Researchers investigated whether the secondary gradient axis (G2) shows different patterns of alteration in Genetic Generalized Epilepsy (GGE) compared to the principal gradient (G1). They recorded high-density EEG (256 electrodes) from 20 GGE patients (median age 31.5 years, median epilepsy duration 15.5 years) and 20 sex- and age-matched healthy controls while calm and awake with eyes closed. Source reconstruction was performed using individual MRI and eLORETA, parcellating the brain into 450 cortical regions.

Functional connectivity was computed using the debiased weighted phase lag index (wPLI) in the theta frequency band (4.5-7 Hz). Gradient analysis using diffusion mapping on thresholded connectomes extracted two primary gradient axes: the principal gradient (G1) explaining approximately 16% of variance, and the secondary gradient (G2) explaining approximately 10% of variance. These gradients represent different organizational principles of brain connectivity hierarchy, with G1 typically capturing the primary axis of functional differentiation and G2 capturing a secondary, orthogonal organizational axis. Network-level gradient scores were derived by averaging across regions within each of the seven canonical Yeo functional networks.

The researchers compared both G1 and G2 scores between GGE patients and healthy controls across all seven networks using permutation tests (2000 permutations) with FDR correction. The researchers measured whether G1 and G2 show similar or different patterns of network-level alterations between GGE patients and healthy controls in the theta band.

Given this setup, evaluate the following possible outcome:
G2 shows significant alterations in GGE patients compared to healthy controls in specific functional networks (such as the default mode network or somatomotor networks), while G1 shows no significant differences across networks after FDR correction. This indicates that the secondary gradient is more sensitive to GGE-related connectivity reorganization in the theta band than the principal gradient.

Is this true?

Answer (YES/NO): NO